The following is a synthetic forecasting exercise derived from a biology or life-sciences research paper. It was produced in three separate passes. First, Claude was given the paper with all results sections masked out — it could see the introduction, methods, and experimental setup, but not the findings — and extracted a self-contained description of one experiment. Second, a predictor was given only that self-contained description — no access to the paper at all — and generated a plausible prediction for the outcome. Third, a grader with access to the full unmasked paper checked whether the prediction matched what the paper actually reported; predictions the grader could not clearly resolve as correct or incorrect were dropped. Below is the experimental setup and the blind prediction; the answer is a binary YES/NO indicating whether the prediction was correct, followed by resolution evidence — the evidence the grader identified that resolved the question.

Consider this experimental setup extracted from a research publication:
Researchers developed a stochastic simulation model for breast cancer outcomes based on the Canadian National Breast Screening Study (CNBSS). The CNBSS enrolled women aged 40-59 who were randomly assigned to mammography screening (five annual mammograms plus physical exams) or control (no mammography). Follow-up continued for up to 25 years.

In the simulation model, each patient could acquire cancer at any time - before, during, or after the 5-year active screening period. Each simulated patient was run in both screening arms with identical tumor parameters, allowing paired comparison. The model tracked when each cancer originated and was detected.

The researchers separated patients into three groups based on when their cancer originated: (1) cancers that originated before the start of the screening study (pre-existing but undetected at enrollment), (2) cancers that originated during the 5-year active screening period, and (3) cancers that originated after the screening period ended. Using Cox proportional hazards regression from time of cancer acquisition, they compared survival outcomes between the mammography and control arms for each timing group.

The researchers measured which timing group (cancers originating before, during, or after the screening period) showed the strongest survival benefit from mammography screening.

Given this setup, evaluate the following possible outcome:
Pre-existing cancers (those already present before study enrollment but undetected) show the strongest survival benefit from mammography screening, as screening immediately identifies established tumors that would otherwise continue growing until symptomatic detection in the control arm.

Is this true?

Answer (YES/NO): YES